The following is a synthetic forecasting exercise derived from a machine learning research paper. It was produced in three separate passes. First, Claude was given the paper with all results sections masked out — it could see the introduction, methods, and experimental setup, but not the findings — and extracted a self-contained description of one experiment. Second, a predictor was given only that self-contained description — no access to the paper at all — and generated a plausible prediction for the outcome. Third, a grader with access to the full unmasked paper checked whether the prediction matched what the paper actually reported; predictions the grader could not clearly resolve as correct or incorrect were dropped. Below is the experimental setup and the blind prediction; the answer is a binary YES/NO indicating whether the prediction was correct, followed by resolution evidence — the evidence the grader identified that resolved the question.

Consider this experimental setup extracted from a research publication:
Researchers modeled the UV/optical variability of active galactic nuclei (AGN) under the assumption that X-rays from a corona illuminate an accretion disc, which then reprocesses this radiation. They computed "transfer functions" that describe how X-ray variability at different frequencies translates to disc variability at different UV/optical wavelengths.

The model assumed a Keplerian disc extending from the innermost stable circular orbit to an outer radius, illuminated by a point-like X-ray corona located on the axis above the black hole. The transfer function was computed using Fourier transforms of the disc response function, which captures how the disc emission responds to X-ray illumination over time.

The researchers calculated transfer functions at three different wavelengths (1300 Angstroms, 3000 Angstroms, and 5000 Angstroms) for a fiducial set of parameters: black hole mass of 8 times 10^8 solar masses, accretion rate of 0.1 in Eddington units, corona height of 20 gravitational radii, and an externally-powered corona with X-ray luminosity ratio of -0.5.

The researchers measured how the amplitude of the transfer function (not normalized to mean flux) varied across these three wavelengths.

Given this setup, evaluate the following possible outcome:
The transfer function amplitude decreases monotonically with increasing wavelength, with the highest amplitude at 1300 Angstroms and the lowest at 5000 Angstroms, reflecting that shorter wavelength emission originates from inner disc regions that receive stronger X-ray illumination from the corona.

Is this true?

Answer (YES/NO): YES